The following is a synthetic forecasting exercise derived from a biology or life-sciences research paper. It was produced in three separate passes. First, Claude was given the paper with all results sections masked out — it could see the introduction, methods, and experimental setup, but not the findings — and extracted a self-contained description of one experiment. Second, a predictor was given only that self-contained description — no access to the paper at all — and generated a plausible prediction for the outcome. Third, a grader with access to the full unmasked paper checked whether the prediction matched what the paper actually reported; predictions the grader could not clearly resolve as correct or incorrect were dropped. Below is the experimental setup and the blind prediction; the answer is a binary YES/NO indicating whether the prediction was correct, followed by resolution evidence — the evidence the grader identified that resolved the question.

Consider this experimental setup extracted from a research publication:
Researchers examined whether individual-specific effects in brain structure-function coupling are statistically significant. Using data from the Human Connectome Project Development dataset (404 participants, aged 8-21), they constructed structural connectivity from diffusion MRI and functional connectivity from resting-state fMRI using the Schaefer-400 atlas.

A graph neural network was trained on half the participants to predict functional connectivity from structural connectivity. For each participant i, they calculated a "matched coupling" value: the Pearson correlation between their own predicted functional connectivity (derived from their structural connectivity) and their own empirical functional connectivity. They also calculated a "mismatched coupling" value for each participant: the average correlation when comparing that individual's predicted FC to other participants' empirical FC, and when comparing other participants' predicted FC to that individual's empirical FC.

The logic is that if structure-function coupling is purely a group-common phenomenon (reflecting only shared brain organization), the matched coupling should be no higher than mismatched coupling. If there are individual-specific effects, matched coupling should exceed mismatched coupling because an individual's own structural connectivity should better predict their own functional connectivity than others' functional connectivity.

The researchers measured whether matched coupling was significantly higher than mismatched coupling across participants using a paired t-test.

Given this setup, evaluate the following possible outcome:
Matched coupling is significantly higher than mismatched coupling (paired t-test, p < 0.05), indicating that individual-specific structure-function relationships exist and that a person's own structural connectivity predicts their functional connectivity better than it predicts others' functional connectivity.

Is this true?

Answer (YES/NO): YES